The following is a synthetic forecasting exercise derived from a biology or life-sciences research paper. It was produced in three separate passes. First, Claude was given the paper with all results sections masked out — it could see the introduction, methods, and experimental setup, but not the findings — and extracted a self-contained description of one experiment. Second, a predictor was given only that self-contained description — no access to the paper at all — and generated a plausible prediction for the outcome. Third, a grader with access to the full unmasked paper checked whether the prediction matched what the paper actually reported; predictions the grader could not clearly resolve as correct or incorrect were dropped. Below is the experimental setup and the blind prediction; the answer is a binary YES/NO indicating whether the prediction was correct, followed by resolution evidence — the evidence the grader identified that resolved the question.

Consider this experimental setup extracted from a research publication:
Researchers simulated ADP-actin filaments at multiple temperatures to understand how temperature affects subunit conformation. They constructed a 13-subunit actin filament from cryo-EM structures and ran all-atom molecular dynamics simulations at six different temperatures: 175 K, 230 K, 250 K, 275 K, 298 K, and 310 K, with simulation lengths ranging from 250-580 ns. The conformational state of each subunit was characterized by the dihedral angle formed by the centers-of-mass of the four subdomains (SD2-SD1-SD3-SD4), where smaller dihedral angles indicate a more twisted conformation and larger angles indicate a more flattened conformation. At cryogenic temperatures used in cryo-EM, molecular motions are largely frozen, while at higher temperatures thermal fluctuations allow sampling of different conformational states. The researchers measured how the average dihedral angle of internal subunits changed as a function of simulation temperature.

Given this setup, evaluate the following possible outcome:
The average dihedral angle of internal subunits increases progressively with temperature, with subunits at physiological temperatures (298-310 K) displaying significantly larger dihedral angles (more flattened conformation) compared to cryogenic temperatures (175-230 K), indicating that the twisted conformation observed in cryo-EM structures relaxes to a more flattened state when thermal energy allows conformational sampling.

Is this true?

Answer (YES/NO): NO